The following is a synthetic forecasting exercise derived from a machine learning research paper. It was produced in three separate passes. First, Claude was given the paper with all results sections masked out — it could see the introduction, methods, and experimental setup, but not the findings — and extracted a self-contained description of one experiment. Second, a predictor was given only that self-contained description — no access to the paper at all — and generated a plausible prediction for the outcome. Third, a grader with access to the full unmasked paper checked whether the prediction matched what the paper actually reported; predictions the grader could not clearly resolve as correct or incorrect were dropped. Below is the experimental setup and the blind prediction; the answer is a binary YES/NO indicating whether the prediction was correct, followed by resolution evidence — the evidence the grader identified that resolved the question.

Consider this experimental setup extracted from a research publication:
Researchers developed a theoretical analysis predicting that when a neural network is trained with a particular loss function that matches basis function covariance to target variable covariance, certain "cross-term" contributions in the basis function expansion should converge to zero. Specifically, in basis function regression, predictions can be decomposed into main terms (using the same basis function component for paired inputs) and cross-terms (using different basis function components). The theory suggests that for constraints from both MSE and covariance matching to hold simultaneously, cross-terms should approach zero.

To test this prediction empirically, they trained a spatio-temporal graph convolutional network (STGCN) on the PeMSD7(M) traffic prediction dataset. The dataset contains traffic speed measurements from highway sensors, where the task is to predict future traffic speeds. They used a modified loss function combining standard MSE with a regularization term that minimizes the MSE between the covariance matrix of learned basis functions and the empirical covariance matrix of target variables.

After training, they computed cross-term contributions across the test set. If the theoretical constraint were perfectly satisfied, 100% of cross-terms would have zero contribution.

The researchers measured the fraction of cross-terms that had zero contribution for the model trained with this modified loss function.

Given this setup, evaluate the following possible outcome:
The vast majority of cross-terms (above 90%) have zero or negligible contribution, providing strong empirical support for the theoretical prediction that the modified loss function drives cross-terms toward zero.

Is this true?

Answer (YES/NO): NO